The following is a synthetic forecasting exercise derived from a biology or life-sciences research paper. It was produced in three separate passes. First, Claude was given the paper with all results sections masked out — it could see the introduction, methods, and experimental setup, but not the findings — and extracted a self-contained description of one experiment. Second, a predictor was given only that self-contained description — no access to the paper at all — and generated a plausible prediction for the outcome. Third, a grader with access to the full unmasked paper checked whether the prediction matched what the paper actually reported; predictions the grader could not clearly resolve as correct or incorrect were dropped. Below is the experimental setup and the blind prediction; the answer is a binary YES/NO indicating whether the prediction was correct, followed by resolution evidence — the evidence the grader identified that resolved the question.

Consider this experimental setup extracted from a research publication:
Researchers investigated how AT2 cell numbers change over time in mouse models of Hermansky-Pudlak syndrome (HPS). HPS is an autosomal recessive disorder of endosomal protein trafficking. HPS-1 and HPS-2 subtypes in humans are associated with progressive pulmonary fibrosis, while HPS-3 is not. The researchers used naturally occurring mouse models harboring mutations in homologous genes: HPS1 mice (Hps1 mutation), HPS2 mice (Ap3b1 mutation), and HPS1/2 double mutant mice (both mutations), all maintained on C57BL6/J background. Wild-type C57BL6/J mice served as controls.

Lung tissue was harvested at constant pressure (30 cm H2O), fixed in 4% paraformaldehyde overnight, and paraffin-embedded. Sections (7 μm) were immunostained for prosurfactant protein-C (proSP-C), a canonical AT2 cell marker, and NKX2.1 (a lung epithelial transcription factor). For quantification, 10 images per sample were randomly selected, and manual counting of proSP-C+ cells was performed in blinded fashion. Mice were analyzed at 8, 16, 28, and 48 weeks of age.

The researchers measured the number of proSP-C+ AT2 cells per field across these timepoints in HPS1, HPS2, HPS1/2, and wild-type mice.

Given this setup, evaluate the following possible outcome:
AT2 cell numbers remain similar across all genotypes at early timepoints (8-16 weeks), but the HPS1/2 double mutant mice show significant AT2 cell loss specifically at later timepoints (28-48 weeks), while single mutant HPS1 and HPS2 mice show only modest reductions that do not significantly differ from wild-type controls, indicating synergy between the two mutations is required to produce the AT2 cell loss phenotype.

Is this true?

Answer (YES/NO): NO